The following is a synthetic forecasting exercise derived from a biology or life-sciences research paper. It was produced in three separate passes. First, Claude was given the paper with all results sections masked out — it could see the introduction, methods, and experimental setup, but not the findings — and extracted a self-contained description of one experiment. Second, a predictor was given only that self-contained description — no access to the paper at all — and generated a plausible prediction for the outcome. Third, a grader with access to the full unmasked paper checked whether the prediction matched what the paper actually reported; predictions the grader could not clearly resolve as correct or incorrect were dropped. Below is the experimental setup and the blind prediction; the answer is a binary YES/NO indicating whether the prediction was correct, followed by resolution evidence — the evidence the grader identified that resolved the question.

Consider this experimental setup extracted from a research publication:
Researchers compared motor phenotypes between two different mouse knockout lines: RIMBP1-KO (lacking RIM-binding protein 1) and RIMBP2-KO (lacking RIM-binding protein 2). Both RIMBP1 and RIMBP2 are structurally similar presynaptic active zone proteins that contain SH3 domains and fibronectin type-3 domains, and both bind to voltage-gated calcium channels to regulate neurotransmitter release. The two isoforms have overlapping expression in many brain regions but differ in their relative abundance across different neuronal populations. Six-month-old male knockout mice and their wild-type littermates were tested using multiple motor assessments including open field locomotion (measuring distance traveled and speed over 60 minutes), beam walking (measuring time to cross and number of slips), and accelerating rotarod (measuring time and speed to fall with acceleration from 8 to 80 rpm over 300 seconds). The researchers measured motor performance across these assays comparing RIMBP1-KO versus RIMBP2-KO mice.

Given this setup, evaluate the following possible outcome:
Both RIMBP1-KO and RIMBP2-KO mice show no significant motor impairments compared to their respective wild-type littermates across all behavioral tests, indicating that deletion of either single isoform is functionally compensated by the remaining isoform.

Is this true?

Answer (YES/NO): NO